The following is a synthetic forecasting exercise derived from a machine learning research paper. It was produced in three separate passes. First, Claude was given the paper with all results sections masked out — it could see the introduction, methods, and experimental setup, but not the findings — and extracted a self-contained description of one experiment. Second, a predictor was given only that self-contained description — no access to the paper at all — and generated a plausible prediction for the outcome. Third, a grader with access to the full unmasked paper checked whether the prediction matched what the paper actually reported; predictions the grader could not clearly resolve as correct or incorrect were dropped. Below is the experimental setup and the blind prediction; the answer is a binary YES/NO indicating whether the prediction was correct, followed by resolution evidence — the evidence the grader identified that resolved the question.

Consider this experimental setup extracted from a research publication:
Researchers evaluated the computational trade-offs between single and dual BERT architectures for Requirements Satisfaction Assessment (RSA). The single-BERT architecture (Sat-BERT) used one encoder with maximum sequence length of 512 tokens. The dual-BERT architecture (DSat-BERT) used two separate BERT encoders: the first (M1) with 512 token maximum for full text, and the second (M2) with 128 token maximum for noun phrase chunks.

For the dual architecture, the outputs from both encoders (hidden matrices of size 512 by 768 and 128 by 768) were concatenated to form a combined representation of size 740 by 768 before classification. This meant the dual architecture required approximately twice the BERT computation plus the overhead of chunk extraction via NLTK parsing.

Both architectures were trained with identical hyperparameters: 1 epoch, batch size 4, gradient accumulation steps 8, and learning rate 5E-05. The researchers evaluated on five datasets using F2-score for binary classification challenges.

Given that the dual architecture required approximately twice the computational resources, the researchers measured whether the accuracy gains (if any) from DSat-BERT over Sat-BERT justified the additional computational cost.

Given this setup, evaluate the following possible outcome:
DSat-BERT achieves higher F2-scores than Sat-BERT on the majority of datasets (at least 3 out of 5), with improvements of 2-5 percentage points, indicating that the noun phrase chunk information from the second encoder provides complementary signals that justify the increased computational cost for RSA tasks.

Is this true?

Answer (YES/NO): NO